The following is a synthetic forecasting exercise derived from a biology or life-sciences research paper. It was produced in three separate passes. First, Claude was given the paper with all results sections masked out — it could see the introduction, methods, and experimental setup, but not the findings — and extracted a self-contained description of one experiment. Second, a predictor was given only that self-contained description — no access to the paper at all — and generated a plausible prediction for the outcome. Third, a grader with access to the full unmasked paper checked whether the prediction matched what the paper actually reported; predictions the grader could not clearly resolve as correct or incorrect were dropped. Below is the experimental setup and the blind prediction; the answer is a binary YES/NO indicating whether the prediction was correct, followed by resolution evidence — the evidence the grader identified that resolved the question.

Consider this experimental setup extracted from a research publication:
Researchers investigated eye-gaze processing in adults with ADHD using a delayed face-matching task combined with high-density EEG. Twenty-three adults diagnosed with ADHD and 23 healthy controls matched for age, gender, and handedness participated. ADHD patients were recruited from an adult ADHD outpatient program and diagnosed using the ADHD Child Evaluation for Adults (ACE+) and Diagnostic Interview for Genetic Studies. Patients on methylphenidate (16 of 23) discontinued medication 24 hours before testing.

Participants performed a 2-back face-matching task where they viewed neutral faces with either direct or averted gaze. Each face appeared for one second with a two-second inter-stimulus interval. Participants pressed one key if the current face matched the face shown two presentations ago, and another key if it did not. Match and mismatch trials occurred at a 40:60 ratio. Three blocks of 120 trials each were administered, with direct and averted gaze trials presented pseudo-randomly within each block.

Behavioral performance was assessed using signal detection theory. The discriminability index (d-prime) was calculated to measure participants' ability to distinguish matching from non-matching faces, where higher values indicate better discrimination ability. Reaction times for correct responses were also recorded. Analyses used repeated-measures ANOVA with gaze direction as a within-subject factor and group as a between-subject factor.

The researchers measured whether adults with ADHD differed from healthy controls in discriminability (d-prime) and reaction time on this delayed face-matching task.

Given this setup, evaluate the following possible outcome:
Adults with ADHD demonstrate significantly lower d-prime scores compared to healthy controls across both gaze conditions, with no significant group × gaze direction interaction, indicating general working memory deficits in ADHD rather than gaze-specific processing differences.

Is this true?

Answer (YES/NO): NO